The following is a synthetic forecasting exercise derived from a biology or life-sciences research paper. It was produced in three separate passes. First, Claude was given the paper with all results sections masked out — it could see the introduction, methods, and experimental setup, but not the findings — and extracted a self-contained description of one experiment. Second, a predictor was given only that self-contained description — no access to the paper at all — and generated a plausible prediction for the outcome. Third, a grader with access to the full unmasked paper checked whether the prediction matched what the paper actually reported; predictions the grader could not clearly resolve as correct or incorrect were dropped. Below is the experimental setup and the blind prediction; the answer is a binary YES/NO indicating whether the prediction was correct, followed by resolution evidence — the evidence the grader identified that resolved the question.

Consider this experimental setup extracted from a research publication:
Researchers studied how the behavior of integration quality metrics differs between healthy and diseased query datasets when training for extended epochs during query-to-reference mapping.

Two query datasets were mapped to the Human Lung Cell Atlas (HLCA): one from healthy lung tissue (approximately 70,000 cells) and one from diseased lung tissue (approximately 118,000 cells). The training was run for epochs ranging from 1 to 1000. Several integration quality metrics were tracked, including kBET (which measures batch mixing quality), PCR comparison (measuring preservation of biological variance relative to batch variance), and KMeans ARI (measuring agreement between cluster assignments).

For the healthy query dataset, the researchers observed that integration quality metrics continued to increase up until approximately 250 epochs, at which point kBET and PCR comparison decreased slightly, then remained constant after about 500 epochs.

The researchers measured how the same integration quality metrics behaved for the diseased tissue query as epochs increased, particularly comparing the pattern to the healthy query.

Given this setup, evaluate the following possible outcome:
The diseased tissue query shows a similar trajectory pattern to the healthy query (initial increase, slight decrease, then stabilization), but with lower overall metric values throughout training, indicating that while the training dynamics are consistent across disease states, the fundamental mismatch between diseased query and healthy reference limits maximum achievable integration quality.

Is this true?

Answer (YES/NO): NO